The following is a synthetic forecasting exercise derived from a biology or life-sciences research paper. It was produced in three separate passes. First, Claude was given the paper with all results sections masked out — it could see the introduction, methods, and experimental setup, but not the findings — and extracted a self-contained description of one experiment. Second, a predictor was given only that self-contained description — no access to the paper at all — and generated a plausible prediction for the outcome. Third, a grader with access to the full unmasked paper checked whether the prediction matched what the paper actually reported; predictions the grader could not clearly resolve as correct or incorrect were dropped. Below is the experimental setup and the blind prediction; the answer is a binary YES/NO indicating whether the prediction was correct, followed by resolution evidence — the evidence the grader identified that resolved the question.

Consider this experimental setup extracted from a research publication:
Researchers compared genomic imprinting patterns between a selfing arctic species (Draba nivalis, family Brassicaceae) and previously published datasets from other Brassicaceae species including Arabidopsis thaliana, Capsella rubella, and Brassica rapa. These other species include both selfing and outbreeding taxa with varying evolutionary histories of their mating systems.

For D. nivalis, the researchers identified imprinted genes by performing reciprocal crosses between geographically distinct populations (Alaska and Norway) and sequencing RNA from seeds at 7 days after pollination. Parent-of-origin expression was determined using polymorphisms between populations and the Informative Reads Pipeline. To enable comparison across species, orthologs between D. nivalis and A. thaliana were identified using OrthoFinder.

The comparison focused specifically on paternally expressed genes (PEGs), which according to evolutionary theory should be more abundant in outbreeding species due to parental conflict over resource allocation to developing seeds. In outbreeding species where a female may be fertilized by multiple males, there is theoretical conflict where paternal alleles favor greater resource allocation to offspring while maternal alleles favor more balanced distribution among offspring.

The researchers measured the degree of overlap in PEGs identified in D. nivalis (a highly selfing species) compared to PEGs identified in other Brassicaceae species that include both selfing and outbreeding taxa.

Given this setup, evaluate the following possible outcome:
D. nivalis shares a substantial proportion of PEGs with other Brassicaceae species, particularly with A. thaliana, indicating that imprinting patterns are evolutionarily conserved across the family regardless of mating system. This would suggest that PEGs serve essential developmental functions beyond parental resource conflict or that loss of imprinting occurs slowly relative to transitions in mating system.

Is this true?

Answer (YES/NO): NO